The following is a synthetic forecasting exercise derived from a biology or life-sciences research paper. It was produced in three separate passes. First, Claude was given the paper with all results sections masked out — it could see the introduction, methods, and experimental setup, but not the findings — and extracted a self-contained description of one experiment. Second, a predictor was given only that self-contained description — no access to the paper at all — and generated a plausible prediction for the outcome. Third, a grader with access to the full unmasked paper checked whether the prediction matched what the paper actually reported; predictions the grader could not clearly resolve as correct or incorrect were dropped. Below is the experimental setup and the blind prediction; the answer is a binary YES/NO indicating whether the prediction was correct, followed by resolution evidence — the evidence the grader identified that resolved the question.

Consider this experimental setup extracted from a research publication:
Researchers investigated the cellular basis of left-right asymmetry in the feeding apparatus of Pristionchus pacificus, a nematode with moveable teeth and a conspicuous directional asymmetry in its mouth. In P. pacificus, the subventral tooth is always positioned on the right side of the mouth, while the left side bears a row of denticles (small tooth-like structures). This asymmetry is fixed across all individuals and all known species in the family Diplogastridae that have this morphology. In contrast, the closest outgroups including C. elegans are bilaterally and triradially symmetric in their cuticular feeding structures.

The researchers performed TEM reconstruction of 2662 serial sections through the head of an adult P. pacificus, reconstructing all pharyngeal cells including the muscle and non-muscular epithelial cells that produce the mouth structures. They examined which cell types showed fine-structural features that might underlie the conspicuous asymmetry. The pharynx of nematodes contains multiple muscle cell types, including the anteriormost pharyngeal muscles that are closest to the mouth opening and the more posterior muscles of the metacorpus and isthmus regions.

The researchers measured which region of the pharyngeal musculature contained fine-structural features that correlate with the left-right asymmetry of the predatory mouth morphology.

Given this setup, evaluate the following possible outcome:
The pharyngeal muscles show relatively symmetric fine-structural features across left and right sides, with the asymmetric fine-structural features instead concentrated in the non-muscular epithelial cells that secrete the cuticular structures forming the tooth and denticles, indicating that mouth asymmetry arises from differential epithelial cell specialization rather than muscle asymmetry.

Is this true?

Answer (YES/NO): NO